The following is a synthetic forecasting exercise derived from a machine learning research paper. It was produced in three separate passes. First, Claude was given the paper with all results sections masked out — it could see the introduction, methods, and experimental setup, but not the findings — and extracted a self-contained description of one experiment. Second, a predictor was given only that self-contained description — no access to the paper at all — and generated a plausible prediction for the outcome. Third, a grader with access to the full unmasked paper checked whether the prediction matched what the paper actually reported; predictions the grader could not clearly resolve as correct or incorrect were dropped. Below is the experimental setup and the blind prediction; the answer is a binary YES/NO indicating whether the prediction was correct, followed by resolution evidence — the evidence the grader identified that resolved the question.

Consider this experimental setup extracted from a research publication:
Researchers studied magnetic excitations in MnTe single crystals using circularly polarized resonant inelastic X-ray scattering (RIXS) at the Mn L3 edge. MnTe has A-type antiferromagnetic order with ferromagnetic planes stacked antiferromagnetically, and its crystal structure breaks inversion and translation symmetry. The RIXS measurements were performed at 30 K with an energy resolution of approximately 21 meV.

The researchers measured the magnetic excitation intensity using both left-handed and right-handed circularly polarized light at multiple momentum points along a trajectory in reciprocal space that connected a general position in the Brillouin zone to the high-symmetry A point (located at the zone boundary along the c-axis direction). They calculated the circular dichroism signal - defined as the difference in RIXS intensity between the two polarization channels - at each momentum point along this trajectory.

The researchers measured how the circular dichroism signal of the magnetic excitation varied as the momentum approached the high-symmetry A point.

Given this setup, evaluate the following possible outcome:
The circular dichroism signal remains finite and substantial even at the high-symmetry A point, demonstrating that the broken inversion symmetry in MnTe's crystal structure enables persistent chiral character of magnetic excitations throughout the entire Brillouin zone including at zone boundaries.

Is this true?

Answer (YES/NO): NO